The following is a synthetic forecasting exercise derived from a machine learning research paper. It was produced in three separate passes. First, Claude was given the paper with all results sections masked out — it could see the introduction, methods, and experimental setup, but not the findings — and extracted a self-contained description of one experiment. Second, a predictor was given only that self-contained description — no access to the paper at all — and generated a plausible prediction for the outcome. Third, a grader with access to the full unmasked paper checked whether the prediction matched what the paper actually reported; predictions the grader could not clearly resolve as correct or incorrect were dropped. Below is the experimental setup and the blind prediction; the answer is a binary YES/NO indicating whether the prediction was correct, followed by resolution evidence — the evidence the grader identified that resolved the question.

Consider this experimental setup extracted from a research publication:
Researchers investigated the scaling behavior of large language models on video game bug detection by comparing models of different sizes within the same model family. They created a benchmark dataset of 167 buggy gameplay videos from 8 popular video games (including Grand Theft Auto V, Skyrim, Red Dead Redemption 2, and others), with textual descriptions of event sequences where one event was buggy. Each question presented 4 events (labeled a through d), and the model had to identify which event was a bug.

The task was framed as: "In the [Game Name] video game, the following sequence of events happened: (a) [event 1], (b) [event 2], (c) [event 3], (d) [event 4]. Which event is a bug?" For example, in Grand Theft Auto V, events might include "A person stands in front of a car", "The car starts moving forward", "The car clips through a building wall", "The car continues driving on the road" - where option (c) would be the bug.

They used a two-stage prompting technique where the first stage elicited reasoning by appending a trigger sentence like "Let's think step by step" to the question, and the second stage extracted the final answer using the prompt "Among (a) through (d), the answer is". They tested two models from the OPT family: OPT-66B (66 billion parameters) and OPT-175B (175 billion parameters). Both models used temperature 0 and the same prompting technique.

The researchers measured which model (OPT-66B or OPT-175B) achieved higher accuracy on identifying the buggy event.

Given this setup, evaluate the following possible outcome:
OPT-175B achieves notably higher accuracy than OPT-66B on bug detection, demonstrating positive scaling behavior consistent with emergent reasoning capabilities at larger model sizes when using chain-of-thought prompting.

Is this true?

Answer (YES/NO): NO